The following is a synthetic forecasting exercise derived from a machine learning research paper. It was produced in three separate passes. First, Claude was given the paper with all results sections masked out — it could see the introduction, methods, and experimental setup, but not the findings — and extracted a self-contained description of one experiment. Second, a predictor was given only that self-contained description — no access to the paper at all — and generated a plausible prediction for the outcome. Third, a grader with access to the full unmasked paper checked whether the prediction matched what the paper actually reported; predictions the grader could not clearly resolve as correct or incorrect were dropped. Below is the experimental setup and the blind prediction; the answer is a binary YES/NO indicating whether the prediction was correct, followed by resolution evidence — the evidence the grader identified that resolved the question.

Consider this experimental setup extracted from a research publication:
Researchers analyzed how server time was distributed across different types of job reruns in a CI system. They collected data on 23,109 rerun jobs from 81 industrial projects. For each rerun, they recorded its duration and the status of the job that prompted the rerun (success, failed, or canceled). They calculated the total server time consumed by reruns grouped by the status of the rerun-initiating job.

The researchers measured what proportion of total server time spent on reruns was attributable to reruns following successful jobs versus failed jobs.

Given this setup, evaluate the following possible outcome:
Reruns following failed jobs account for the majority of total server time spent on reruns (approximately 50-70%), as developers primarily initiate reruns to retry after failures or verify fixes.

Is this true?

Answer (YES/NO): NO